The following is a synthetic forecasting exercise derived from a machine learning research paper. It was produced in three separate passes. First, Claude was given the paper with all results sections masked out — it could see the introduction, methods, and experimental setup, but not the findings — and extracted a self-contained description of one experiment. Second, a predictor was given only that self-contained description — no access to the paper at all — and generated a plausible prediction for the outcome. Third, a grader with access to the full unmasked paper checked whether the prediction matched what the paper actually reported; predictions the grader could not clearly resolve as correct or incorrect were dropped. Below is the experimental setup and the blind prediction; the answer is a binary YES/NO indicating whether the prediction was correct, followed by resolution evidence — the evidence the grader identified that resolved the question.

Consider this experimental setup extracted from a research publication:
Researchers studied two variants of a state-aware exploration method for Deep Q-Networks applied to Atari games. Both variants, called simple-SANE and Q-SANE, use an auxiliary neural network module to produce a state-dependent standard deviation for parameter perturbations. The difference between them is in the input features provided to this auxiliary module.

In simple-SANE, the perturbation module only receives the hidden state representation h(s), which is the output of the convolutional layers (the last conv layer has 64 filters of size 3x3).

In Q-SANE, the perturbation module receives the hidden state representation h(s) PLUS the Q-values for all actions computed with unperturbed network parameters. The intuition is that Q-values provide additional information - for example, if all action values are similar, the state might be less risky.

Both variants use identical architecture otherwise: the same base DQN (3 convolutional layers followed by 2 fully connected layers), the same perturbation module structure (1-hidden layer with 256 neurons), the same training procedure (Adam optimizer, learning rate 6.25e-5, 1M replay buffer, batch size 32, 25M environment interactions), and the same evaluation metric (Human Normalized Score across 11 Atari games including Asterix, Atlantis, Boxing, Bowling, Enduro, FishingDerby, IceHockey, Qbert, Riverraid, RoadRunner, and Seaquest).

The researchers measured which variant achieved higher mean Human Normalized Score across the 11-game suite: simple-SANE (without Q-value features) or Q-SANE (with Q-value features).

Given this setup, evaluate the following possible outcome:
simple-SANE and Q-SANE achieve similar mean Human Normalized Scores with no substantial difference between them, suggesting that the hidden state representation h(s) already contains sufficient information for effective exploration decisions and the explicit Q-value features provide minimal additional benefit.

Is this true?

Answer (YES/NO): NO